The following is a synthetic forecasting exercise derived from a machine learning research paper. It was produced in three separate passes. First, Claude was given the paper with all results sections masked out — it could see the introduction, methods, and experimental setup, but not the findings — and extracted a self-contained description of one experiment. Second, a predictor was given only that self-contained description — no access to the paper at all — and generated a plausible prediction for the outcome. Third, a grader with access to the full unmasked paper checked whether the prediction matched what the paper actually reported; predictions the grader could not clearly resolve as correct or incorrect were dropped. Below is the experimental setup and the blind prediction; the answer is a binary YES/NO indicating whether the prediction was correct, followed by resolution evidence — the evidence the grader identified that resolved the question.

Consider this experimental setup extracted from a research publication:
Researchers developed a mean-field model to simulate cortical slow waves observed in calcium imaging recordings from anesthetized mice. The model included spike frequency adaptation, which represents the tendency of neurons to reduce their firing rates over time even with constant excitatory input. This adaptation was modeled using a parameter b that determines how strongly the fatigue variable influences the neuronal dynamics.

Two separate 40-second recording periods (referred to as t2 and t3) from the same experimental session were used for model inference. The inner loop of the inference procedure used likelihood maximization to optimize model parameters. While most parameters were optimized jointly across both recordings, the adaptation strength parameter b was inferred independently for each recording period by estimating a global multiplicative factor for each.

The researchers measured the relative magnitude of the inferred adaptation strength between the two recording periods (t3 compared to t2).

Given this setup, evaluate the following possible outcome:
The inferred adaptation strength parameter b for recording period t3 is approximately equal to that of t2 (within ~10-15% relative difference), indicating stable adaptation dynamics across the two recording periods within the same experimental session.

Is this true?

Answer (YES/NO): NO